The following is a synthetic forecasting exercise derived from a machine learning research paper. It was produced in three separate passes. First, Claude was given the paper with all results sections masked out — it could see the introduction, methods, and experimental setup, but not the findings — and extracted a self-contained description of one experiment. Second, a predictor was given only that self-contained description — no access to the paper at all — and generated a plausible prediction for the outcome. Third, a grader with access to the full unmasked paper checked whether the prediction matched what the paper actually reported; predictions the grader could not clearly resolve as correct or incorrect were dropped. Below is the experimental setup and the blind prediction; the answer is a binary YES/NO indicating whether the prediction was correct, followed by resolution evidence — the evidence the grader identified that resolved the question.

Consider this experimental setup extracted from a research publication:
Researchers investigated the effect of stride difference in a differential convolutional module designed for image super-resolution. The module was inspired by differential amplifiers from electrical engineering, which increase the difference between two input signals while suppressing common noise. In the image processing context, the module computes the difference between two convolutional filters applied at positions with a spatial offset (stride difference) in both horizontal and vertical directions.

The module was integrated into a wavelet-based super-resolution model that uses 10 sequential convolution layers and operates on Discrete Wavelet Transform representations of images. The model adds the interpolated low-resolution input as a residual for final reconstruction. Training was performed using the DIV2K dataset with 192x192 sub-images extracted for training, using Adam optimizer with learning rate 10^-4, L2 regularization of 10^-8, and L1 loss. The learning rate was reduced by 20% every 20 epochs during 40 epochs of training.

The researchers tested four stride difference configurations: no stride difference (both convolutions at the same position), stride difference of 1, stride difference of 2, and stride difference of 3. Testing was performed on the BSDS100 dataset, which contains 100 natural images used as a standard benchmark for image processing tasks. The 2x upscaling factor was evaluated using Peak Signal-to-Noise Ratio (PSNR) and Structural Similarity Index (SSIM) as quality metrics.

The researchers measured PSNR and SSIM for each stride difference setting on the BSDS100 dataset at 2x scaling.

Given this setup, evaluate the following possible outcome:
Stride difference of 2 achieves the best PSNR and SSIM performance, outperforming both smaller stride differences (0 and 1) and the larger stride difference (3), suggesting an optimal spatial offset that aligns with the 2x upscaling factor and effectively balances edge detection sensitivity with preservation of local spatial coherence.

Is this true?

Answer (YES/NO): NO